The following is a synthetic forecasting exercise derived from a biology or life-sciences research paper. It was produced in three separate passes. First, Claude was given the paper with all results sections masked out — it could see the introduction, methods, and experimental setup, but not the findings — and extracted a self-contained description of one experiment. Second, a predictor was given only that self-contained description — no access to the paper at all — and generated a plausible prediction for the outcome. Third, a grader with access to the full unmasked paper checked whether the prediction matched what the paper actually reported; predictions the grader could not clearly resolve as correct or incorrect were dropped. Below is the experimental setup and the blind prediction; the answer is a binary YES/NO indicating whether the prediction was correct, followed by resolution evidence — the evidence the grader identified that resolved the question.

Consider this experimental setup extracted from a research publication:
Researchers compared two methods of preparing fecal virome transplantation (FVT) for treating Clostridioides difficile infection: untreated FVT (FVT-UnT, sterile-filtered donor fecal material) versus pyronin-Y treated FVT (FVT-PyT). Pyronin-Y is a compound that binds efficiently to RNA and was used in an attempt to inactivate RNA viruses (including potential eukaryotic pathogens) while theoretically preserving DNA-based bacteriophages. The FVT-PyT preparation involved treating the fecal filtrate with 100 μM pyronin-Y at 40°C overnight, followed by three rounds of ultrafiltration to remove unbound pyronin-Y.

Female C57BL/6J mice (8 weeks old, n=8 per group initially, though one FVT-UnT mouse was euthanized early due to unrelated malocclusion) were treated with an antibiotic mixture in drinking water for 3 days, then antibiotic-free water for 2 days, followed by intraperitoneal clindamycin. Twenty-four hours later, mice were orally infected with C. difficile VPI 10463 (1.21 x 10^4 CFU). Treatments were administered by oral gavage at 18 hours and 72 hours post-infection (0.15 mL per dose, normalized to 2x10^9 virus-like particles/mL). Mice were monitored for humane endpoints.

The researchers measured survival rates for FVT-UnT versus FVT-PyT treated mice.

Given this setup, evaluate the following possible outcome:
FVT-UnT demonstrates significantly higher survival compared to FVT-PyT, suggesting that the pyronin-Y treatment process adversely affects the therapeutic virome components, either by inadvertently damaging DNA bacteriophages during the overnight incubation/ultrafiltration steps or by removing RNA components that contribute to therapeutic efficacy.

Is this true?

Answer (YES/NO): YES